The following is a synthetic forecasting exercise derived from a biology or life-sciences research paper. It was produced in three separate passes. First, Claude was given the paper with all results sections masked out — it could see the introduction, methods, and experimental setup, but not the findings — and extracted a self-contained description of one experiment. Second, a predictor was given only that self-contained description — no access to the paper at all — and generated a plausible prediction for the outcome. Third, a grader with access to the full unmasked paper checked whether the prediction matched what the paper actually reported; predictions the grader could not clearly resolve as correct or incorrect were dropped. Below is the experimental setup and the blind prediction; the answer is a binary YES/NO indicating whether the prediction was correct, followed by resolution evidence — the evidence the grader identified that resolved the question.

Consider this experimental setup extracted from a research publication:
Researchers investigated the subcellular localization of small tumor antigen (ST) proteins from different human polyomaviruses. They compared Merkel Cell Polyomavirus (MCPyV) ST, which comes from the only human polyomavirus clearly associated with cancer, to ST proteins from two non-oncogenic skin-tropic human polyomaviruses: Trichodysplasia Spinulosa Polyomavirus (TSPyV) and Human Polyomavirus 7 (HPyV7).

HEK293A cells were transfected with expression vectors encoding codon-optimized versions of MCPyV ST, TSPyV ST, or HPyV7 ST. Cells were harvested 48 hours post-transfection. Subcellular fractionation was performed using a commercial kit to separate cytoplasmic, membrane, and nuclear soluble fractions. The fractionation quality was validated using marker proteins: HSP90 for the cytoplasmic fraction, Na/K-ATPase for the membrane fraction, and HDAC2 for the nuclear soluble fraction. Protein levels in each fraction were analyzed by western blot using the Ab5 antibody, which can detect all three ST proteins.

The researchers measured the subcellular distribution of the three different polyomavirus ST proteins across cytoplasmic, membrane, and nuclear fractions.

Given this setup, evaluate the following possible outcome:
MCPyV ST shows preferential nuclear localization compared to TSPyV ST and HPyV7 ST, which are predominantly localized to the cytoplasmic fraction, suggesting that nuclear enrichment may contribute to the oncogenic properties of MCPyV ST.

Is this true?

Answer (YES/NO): NO